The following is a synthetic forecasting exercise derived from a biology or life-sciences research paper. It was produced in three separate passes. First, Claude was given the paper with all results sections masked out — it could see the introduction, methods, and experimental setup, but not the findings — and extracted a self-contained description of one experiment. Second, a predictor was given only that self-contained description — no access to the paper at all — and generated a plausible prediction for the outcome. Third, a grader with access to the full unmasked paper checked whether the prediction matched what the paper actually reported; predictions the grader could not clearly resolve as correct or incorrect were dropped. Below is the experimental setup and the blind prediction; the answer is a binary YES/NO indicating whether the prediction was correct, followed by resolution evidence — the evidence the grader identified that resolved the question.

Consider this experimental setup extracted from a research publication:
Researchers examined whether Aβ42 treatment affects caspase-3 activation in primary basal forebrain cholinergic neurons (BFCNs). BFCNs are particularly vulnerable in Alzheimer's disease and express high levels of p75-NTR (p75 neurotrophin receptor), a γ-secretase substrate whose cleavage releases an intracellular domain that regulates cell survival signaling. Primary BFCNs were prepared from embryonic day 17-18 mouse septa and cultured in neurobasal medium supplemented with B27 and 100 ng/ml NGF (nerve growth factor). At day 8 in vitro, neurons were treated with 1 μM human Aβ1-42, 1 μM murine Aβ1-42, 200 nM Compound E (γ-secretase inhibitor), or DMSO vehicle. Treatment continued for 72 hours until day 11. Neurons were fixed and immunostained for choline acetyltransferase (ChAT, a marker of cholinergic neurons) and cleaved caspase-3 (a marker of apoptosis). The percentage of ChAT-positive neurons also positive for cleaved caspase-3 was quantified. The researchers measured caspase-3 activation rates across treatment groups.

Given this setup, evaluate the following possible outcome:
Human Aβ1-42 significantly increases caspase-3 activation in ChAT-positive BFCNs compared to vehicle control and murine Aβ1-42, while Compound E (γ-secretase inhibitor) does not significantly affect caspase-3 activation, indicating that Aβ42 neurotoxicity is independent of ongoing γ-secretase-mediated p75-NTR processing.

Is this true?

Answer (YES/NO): NO